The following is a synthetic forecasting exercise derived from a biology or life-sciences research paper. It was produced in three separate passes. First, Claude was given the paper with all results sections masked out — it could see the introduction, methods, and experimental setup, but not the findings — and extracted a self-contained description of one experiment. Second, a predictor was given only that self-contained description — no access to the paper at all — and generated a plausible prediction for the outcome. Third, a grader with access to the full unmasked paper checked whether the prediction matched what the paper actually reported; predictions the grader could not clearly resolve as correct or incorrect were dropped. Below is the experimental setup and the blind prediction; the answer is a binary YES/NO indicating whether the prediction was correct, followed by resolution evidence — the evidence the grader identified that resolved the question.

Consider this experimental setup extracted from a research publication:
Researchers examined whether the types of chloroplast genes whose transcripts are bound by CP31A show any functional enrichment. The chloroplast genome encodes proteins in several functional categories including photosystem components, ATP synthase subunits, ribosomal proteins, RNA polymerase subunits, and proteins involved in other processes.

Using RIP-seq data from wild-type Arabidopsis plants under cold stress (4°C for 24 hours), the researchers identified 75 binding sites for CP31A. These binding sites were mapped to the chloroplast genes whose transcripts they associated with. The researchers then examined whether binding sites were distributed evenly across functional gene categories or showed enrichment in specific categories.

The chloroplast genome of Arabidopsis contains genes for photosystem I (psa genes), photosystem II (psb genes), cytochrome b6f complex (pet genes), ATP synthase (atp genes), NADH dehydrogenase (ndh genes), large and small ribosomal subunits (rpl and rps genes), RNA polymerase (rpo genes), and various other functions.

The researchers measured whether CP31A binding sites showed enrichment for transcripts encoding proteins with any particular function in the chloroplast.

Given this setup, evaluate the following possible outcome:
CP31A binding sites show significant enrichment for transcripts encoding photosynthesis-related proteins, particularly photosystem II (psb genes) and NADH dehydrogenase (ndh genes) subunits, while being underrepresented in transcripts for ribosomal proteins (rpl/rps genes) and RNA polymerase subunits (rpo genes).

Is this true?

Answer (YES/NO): NO